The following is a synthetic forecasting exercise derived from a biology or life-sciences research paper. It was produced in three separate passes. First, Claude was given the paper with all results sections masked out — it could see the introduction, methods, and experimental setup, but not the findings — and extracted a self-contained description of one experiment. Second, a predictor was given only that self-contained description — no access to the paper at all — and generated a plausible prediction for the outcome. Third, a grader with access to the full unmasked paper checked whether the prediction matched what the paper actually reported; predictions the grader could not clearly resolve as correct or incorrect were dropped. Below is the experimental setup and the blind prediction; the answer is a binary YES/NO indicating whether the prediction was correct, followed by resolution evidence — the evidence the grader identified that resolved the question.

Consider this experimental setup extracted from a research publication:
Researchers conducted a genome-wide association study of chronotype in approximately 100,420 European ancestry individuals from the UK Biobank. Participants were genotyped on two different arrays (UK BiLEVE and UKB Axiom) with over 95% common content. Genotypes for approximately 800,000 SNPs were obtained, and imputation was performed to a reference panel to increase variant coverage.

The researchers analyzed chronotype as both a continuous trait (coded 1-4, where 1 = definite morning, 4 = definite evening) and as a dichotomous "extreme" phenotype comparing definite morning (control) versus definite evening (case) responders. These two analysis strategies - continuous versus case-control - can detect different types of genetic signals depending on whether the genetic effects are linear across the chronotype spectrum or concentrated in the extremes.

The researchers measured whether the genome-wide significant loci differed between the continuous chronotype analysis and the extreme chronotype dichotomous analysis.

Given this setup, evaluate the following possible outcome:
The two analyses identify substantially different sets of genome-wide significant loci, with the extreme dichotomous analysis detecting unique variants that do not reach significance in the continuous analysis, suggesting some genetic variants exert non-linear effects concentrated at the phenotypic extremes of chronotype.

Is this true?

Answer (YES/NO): YES